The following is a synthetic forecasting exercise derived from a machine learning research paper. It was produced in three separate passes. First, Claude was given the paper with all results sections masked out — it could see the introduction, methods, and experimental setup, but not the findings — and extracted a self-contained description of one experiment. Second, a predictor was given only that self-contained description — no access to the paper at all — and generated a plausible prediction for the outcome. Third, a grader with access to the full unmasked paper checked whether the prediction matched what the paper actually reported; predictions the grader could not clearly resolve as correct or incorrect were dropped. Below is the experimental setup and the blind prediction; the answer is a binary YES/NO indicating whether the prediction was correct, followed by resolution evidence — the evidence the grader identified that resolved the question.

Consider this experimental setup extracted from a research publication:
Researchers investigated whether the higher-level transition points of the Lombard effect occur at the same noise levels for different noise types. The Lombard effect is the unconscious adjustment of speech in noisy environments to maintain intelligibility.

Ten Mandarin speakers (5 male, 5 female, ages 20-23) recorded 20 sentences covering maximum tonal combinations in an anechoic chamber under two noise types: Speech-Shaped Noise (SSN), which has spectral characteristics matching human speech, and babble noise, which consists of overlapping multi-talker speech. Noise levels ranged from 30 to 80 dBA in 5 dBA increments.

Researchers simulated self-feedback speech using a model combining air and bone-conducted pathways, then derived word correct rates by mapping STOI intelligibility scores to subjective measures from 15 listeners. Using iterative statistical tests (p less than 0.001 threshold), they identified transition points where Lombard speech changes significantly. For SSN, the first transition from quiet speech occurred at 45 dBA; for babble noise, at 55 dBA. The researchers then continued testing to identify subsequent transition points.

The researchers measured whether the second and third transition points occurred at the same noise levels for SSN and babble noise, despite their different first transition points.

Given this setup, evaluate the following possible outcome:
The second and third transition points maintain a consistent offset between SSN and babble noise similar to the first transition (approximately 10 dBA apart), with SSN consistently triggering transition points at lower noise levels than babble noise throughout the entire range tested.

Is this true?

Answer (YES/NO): NO